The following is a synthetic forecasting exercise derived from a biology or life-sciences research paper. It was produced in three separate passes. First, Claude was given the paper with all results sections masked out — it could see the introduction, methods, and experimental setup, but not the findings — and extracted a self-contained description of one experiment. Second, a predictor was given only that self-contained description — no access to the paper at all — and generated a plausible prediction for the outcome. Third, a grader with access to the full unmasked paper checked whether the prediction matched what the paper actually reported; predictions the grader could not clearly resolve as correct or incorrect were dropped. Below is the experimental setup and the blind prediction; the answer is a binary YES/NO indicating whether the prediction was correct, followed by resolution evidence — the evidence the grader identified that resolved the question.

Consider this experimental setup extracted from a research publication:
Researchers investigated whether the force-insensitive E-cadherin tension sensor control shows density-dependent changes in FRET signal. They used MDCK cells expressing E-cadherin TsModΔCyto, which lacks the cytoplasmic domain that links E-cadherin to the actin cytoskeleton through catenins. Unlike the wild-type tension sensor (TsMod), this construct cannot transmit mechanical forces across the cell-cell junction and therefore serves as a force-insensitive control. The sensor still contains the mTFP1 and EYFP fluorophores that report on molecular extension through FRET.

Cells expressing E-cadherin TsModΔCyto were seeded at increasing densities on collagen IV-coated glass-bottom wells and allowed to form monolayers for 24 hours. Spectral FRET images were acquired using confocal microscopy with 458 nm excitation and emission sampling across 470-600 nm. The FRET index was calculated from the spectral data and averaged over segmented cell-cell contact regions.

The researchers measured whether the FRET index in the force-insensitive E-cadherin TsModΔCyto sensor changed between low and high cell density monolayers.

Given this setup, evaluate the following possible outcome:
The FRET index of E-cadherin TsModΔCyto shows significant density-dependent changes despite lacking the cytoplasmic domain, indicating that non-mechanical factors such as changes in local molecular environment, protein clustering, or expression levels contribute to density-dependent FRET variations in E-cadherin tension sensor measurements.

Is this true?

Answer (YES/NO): NO